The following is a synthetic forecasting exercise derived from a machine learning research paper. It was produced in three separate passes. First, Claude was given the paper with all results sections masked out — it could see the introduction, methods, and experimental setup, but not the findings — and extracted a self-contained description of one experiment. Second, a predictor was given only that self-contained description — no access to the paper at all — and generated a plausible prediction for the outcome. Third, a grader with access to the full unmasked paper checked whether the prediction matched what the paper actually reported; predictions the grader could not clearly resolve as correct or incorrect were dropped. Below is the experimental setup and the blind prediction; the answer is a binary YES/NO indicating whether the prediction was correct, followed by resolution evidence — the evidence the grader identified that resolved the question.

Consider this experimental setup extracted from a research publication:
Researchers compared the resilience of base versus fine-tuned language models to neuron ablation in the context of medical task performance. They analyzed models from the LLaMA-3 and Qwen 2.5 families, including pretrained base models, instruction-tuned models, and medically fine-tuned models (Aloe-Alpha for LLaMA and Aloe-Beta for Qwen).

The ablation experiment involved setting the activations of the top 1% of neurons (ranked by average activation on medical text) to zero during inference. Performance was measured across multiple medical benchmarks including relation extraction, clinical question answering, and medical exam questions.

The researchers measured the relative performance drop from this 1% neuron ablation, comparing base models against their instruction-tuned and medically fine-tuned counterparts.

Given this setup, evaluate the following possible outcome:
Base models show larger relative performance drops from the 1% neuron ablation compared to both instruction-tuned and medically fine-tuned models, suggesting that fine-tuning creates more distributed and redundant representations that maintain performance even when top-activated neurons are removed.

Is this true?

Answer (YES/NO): YES